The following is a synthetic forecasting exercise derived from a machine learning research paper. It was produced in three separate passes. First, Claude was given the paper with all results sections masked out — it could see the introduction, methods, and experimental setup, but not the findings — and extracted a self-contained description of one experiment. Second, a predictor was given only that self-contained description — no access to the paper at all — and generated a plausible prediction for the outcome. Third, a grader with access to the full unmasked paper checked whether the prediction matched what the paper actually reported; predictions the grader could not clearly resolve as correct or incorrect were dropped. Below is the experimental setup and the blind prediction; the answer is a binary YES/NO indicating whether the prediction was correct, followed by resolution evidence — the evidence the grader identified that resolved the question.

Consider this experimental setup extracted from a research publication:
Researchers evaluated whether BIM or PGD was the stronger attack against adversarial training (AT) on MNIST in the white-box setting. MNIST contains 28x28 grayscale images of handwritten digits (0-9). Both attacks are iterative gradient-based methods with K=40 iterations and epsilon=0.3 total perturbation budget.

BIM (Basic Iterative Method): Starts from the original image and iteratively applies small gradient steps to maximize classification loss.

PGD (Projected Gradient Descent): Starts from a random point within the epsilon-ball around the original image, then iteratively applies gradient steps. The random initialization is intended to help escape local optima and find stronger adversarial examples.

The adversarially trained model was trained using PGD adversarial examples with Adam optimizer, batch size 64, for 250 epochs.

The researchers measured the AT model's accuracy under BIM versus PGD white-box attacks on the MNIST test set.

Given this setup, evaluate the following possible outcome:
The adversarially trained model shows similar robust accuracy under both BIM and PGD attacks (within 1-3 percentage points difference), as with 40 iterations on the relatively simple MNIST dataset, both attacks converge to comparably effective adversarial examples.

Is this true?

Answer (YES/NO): NO